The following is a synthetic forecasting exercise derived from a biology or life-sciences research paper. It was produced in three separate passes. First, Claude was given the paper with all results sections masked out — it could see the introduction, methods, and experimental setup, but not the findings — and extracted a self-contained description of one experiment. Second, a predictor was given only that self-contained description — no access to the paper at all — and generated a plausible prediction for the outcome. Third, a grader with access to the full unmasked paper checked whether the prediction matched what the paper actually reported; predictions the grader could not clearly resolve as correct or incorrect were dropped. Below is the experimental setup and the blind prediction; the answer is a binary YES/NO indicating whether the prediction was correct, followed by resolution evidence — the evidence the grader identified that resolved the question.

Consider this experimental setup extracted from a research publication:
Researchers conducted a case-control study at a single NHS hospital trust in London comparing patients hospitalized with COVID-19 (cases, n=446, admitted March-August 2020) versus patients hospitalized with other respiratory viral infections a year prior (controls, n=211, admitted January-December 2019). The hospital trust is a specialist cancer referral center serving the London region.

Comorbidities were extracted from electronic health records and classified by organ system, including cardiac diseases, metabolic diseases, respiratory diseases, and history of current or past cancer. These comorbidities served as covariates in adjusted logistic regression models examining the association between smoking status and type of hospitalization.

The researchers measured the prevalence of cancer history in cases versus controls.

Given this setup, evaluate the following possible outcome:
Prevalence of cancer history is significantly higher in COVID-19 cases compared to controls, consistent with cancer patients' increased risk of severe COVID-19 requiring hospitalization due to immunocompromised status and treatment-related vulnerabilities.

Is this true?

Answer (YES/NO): NO